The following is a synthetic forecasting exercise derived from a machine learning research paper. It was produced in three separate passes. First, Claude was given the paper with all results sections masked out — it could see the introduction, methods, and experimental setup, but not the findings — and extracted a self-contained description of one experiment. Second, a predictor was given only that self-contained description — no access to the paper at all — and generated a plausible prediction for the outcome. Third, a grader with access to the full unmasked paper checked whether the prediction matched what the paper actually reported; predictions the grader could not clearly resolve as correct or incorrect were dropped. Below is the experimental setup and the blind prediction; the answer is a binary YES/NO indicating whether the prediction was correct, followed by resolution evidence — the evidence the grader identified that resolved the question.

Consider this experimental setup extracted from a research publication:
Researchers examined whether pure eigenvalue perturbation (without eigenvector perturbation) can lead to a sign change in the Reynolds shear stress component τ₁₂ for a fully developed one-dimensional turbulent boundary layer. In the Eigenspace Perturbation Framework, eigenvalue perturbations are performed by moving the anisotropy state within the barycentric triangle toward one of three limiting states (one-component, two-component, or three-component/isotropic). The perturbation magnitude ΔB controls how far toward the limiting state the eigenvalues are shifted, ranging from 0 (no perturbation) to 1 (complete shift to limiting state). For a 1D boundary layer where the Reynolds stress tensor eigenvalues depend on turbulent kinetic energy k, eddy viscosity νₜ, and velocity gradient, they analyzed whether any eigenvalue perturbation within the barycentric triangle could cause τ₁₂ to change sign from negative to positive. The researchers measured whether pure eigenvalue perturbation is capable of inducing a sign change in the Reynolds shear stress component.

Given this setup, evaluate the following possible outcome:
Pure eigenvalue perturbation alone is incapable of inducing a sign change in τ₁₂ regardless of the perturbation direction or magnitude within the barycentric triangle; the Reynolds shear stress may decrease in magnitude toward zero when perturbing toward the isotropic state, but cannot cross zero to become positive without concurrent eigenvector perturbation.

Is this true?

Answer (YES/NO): YES